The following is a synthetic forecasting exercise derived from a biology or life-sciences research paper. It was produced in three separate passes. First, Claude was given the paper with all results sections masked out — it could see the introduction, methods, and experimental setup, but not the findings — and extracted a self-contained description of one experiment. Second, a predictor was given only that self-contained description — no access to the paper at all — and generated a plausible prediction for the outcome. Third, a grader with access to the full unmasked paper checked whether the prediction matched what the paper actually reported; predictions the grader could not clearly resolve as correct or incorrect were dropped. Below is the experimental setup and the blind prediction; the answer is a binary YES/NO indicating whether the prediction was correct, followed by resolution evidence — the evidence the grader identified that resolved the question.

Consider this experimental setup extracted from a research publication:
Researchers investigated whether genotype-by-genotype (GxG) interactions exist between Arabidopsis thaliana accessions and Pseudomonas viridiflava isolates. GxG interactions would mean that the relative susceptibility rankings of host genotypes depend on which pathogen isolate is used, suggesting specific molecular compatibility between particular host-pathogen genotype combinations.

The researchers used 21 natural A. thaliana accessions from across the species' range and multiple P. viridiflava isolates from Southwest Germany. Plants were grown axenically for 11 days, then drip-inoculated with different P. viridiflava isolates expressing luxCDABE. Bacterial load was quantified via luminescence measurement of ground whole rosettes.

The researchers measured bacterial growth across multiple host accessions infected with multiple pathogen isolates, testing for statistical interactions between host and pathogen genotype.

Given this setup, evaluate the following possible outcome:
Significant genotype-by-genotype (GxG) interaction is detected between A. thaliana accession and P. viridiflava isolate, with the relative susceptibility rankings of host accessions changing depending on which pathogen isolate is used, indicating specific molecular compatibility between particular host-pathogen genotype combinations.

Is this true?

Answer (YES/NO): YES